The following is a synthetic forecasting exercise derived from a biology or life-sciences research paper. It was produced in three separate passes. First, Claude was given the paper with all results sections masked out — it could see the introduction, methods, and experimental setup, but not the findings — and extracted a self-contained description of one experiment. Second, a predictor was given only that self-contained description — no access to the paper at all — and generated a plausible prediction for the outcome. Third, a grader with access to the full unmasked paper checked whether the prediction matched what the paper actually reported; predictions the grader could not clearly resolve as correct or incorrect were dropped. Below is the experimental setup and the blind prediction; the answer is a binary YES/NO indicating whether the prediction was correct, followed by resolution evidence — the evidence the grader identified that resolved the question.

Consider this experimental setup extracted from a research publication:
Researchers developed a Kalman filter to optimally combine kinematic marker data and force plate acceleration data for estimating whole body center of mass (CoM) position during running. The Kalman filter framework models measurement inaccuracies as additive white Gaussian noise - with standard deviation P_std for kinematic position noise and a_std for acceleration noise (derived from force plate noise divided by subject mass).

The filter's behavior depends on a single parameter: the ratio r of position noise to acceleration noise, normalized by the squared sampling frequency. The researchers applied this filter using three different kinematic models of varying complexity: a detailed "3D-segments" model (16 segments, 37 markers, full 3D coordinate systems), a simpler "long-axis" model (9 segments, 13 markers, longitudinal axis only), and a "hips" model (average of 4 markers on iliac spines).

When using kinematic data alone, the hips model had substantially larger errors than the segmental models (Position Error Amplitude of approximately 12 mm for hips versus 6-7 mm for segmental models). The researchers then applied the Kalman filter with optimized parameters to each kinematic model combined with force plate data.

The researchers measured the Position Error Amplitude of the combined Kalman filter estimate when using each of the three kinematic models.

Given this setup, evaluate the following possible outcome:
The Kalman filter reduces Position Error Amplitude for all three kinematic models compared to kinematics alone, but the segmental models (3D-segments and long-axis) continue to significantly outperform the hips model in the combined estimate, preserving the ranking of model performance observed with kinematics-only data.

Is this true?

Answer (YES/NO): NO